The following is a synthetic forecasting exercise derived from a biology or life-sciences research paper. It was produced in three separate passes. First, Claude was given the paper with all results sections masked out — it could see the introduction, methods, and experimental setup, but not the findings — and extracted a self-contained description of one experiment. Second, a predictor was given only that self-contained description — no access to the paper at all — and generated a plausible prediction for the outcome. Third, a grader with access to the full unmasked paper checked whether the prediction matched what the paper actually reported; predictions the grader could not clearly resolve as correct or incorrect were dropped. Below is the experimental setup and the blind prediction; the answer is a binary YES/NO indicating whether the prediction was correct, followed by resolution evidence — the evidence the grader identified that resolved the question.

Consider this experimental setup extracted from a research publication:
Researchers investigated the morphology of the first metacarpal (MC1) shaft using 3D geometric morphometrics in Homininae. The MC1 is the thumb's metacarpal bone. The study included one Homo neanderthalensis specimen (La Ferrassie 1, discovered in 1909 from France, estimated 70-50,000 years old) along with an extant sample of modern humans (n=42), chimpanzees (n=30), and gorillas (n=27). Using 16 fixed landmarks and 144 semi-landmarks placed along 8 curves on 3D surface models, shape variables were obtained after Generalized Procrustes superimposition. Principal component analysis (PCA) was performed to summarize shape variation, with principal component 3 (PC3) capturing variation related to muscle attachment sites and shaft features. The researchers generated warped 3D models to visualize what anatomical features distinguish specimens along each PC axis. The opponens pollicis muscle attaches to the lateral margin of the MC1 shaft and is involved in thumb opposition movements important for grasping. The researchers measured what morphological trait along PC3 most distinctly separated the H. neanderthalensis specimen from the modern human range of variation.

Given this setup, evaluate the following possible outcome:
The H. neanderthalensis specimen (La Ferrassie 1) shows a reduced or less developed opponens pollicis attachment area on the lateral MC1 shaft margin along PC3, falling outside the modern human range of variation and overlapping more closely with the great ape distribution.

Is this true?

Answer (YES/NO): NO